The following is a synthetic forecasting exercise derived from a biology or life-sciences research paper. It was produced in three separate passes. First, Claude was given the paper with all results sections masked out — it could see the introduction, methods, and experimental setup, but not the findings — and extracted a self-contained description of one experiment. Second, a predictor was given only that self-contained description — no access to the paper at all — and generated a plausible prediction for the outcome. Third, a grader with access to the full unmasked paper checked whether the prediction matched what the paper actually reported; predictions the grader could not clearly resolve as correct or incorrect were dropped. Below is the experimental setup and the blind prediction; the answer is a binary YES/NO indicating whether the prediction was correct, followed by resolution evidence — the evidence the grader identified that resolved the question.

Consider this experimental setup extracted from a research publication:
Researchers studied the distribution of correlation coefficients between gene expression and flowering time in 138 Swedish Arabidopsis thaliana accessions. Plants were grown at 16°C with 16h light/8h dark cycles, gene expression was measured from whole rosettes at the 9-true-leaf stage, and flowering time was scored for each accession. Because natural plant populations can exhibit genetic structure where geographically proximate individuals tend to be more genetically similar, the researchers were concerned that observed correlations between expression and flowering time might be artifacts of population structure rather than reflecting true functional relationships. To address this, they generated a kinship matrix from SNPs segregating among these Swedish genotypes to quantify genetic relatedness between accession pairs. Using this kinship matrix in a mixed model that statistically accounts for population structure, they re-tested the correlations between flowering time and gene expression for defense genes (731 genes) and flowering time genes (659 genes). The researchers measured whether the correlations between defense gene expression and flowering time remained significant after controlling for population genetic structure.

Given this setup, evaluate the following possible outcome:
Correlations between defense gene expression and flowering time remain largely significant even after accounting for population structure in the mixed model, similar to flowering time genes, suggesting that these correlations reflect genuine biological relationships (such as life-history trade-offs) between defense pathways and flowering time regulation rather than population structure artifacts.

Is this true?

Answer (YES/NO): NO